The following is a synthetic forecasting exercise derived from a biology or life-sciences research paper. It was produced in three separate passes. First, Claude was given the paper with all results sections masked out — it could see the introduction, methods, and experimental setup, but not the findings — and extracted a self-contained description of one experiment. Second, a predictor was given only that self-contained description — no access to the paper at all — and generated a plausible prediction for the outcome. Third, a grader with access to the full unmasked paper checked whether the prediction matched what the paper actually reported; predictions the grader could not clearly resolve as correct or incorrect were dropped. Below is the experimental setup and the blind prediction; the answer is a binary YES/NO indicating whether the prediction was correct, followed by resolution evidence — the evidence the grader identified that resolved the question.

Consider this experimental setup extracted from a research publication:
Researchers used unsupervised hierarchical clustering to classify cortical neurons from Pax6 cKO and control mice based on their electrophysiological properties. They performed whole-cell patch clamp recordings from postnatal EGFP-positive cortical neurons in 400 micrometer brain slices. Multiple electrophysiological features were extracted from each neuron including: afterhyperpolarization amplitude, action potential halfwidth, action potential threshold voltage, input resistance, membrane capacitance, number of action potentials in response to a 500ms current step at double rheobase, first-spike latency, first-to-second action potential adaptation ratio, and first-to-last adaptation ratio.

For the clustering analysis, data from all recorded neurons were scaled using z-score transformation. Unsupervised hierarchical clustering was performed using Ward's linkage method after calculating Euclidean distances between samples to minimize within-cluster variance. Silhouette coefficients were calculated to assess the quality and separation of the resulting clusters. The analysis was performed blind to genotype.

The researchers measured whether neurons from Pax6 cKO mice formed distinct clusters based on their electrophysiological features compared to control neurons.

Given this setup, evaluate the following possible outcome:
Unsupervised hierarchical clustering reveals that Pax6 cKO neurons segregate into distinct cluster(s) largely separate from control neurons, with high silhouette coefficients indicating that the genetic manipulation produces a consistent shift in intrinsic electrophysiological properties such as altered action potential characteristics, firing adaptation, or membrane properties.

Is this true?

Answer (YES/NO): NO